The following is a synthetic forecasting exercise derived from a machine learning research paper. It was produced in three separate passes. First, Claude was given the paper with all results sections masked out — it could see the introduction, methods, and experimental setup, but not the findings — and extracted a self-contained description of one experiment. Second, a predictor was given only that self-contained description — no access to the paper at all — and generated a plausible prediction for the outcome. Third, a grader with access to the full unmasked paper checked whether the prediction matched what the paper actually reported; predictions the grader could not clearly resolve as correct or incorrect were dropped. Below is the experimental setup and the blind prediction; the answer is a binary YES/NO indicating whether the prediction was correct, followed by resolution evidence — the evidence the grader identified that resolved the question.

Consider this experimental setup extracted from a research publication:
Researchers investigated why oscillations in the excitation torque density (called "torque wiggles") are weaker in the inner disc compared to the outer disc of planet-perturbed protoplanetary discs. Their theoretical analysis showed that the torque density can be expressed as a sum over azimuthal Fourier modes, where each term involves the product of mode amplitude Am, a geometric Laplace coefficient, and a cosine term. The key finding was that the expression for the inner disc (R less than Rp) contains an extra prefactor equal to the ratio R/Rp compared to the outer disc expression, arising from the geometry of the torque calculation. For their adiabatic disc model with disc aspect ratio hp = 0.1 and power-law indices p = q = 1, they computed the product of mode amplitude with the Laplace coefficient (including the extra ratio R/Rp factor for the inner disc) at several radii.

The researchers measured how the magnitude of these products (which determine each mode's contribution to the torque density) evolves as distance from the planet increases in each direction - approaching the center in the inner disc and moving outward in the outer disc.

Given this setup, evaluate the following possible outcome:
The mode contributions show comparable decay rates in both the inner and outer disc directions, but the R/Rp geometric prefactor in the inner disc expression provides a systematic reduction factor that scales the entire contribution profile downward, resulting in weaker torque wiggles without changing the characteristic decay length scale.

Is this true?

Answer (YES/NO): NO